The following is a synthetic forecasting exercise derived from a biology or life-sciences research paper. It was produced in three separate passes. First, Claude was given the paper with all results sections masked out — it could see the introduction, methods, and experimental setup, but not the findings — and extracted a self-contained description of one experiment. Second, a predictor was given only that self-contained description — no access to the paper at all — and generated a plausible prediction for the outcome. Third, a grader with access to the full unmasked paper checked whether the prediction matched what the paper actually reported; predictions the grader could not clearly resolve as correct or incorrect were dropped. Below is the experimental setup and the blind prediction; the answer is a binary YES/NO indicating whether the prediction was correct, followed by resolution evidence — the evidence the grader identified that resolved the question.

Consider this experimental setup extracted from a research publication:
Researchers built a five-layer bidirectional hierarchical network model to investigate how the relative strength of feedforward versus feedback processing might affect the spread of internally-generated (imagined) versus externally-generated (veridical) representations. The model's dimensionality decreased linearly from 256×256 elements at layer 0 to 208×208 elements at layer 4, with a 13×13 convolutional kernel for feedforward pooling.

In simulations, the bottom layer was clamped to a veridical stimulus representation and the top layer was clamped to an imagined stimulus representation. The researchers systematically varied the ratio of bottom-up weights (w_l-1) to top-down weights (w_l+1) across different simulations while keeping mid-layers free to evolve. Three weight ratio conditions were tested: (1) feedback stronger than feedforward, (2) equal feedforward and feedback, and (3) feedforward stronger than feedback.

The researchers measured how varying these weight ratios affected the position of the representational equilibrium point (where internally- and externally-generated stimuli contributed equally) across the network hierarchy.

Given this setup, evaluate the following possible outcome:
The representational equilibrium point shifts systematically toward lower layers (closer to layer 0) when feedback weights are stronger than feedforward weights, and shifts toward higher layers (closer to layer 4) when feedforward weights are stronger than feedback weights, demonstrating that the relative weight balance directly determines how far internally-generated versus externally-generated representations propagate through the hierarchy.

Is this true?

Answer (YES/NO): YES